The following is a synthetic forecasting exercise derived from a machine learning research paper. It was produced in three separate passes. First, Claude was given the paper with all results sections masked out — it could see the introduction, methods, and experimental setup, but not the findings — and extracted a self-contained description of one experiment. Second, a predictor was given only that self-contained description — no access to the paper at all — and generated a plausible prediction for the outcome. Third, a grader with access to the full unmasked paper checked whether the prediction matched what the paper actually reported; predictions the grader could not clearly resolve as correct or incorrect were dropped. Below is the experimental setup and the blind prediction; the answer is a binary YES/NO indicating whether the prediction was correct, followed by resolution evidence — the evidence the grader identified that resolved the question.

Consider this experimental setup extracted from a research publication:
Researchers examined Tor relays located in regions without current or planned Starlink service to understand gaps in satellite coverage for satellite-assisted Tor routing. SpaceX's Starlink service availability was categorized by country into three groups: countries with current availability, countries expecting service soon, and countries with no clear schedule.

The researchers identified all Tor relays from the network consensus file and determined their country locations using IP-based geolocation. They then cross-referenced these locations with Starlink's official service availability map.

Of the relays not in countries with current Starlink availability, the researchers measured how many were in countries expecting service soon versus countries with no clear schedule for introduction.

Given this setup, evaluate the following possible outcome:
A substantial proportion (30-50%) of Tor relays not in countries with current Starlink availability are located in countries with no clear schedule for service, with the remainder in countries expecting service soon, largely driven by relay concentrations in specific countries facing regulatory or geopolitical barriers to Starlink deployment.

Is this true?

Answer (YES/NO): NO